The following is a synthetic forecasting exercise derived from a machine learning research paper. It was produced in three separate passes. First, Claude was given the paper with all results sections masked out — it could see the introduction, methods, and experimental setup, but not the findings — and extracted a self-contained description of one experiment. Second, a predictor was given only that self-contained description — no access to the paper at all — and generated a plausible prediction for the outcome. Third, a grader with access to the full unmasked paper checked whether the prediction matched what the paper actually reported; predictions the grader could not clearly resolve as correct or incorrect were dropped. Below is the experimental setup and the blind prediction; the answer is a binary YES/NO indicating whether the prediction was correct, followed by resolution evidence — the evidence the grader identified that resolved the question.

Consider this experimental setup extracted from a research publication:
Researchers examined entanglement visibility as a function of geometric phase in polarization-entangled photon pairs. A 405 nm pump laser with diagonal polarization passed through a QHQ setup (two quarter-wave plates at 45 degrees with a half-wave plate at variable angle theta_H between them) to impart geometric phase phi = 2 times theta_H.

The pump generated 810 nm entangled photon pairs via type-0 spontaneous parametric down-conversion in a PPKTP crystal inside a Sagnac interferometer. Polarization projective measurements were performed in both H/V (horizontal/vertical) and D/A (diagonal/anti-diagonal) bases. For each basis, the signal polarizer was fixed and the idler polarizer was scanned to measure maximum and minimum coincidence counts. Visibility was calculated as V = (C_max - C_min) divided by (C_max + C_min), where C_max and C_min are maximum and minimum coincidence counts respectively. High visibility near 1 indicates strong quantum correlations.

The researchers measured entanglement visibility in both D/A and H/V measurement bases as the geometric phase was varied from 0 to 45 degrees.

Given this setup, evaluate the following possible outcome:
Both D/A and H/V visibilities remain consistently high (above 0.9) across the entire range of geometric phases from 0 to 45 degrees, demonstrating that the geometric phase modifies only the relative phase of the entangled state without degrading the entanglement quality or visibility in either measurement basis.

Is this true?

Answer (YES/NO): NO